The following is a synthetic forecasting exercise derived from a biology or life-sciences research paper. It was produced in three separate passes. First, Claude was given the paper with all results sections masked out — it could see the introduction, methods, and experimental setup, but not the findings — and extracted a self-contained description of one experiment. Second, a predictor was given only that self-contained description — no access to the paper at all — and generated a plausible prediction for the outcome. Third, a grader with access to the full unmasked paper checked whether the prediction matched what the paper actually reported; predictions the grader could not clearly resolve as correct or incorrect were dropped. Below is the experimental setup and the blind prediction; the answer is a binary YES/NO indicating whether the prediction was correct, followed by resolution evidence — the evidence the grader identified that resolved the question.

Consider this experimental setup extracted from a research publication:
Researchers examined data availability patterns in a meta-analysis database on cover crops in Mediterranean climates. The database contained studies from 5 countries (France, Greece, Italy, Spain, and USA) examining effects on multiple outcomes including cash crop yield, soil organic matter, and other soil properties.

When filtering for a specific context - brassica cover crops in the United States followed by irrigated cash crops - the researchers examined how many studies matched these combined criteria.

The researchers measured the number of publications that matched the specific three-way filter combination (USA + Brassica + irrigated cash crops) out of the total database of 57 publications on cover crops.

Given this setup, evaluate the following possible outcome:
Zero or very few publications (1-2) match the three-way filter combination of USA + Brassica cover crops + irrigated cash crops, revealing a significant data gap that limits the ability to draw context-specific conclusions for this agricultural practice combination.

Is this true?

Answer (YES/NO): YES